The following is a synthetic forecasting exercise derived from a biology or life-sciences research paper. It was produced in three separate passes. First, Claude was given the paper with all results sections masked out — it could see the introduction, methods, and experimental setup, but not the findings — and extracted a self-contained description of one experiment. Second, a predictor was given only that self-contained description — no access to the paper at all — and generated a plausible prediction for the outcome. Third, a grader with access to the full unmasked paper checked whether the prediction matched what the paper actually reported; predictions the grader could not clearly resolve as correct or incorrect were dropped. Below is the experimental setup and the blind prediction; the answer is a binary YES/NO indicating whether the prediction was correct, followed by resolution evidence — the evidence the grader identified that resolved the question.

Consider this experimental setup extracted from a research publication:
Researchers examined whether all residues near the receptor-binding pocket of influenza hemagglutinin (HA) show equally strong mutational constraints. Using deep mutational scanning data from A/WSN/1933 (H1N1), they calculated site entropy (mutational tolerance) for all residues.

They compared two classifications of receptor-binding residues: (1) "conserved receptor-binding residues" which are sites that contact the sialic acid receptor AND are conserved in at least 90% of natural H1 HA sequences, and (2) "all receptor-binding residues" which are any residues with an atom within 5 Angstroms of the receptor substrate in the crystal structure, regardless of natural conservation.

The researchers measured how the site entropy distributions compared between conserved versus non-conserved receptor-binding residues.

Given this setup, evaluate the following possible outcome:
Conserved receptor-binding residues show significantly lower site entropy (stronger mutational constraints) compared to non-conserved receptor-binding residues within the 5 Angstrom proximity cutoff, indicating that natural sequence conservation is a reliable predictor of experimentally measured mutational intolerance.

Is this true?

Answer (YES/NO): YES